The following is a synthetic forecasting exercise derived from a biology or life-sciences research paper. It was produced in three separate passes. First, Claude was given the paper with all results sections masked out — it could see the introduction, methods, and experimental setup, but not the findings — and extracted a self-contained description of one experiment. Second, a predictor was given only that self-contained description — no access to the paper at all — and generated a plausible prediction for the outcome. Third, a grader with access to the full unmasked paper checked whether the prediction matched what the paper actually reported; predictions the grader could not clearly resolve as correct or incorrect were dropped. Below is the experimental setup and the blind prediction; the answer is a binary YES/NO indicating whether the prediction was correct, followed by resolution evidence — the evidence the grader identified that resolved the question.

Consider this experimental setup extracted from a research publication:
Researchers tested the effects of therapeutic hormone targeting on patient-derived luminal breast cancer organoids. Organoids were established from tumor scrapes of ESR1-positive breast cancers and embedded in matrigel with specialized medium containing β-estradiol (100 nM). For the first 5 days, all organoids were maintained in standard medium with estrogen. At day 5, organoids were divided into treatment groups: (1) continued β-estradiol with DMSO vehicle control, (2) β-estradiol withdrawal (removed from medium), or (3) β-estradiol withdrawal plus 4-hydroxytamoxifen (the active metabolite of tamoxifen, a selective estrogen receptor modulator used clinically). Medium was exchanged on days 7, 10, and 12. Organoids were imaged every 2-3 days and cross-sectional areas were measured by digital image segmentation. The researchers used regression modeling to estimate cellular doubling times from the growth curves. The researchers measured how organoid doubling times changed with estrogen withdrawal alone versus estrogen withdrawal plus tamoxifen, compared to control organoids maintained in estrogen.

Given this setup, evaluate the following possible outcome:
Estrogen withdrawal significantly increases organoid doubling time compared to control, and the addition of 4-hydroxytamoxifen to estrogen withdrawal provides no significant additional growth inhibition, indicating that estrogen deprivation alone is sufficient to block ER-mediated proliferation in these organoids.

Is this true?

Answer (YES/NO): NO